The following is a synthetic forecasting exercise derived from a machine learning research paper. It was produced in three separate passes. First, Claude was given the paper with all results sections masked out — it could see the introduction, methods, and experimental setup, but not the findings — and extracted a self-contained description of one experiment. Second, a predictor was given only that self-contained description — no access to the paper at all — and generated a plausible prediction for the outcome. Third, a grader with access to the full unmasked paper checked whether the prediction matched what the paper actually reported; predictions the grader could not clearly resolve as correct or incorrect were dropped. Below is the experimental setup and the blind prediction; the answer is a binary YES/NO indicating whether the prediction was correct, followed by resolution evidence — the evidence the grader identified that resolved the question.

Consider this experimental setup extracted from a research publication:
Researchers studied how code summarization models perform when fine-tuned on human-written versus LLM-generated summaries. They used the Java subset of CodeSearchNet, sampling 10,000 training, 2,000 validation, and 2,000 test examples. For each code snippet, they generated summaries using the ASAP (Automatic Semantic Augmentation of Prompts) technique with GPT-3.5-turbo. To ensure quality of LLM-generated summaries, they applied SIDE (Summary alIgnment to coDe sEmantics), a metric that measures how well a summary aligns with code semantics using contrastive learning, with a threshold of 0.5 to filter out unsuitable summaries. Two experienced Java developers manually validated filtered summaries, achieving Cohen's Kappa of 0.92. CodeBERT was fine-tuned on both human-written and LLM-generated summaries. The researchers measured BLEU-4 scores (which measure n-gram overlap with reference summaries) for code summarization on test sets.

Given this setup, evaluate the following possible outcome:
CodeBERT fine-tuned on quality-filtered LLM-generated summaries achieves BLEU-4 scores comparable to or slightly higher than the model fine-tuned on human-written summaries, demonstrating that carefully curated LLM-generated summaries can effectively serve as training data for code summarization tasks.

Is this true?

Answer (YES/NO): YES